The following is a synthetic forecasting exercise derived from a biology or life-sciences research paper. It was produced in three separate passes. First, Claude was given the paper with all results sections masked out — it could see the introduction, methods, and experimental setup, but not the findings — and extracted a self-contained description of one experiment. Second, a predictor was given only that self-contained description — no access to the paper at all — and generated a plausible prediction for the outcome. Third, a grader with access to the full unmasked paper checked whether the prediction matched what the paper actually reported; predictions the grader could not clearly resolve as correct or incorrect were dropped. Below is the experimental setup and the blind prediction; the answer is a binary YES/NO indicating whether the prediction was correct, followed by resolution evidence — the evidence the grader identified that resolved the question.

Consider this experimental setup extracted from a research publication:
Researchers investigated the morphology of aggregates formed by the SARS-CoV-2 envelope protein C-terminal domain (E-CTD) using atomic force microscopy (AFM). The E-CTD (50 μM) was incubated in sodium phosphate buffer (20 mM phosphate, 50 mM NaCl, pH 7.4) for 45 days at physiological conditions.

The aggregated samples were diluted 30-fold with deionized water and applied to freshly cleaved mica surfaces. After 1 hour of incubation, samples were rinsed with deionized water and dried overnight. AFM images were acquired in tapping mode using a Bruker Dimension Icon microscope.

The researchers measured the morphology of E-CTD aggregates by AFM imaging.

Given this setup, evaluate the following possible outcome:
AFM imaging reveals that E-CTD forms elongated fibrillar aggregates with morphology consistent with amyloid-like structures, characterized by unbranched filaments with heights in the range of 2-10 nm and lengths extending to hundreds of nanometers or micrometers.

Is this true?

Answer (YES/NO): NO